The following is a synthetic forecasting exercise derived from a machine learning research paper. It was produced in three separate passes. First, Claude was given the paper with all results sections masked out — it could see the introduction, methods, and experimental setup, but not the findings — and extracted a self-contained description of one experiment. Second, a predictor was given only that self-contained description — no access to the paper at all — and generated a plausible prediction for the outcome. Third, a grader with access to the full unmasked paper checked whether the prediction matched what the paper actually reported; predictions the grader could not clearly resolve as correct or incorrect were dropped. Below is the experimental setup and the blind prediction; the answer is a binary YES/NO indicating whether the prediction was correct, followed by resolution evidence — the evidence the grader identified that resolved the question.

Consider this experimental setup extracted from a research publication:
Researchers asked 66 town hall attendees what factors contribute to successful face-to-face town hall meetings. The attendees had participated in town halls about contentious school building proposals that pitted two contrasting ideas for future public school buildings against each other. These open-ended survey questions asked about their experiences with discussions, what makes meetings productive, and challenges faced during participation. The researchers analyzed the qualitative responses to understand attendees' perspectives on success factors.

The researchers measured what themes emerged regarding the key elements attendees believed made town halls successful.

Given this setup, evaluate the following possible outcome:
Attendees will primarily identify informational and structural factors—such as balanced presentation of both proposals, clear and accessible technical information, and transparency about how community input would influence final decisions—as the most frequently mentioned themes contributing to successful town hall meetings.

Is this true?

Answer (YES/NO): NO